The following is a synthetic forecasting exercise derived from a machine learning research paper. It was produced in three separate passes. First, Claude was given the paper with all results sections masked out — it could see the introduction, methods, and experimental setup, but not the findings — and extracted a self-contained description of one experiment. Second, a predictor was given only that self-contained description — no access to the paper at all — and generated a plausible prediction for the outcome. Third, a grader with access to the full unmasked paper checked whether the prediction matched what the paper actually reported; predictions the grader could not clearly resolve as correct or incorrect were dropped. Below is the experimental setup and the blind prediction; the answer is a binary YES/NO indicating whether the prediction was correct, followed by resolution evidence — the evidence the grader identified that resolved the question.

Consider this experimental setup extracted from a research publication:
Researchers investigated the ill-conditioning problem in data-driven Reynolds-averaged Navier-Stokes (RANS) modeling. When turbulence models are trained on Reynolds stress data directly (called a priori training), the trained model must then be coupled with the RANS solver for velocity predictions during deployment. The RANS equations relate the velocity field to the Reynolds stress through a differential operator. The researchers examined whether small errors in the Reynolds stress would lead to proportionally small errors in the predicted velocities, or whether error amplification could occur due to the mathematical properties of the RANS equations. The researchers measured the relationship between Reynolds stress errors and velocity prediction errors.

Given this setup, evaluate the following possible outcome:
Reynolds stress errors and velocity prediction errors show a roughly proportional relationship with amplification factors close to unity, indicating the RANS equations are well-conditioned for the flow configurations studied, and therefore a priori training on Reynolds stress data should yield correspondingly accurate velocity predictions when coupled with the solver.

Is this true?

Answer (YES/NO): NO